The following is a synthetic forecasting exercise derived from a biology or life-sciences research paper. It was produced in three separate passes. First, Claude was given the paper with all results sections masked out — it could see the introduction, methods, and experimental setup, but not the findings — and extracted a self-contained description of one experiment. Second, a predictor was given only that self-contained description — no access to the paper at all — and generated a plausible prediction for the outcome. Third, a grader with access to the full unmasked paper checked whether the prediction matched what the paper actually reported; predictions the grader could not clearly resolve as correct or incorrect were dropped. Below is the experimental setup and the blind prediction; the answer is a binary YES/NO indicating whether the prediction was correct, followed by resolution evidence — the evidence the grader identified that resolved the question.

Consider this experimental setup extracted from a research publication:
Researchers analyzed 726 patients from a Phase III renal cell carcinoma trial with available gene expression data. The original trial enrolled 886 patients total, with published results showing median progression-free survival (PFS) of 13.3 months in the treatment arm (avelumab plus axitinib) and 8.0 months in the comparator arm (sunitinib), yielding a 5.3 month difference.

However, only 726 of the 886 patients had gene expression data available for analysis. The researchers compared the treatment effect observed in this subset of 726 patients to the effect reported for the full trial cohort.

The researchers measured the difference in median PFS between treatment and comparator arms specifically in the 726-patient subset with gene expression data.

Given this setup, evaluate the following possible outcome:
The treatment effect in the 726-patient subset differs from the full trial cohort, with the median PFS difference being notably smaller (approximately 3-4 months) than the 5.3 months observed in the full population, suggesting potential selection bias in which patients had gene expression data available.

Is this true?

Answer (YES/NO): YES